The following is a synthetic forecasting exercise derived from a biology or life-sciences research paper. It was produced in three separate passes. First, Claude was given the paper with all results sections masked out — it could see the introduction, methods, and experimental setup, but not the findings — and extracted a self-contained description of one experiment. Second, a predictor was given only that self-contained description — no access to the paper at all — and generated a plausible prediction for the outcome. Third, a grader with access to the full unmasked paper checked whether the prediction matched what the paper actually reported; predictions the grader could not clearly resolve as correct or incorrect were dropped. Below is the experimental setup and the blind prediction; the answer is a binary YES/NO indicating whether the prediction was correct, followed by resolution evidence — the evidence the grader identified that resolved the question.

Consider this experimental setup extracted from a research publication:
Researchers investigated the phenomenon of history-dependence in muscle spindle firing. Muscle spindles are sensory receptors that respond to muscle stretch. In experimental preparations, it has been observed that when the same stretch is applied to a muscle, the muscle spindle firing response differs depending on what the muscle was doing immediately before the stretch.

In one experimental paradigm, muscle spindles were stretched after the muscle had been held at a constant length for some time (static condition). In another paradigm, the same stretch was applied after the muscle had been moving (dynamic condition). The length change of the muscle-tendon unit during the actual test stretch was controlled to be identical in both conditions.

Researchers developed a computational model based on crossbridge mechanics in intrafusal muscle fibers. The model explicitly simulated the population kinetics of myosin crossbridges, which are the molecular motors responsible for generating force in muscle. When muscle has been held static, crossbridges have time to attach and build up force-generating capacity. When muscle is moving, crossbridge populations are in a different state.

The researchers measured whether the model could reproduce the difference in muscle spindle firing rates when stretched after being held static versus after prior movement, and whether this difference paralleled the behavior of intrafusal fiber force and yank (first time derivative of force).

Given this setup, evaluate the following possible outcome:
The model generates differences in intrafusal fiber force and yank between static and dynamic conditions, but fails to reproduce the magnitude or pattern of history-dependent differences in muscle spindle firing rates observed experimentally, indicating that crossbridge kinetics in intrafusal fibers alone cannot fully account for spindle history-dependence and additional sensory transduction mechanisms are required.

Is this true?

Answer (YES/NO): NO